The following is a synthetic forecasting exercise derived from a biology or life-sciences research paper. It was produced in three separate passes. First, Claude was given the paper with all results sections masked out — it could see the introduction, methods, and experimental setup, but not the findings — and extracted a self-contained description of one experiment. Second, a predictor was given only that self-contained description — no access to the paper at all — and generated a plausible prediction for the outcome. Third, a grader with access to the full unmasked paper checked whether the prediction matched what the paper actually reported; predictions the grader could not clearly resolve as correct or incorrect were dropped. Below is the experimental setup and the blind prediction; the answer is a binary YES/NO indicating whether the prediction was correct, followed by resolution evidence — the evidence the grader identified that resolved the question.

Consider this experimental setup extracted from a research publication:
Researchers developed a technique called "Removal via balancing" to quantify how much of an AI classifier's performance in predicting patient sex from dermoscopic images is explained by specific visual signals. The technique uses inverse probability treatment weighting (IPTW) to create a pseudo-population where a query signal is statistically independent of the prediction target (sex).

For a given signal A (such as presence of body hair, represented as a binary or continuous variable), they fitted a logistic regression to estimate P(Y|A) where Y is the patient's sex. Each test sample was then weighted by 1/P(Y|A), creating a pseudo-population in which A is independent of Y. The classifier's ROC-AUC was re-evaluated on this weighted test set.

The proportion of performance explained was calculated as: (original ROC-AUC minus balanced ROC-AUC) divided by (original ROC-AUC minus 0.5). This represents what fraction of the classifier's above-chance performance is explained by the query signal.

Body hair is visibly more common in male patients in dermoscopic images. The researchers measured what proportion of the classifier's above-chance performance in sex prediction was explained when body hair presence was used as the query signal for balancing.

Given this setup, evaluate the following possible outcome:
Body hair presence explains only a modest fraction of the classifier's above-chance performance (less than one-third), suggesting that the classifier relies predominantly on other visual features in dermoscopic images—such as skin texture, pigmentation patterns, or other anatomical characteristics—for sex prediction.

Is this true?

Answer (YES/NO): NO